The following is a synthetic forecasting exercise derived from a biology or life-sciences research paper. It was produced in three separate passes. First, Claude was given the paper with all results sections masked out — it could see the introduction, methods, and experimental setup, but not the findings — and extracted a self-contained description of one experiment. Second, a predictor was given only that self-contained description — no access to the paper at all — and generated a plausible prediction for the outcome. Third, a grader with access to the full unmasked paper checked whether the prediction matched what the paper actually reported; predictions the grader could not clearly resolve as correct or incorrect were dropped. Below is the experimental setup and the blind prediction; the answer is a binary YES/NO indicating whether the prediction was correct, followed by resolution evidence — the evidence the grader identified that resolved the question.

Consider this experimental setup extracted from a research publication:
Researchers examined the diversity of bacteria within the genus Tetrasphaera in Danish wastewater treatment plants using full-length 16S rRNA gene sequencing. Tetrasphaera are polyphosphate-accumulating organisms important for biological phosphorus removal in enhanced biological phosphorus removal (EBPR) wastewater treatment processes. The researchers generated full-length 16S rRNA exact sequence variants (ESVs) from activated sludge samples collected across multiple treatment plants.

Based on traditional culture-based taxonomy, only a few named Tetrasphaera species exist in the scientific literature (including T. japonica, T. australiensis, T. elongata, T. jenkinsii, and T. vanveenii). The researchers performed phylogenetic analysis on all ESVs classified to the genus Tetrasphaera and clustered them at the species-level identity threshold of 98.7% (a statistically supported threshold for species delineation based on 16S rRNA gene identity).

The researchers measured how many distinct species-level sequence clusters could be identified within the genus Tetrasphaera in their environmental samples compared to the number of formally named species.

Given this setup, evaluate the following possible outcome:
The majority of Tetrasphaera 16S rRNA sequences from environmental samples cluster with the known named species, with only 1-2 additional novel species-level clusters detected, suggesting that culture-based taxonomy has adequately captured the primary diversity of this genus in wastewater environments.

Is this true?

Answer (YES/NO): NO